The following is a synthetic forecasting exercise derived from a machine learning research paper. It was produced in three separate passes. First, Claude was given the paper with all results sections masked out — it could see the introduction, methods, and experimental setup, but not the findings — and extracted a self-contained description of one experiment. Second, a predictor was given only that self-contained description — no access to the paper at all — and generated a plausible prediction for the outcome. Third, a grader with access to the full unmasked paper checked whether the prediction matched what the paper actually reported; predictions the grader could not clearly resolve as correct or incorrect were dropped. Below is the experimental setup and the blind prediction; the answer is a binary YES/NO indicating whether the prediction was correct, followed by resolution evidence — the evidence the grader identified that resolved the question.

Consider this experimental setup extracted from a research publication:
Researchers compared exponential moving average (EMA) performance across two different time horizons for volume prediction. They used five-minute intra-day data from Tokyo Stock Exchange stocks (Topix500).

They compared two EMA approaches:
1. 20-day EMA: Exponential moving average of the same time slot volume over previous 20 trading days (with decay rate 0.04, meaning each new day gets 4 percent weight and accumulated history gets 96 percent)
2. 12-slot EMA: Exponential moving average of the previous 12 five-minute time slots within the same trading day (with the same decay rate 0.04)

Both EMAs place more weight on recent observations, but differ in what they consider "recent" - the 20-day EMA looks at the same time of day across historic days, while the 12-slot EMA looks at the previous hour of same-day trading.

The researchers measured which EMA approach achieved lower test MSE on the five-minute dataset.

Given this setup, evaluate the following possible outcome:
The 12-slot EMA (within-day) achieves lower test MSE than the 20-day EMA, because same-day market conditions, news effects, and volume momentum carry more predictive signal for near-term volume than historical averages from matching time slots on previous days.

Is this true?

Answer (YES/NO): NO